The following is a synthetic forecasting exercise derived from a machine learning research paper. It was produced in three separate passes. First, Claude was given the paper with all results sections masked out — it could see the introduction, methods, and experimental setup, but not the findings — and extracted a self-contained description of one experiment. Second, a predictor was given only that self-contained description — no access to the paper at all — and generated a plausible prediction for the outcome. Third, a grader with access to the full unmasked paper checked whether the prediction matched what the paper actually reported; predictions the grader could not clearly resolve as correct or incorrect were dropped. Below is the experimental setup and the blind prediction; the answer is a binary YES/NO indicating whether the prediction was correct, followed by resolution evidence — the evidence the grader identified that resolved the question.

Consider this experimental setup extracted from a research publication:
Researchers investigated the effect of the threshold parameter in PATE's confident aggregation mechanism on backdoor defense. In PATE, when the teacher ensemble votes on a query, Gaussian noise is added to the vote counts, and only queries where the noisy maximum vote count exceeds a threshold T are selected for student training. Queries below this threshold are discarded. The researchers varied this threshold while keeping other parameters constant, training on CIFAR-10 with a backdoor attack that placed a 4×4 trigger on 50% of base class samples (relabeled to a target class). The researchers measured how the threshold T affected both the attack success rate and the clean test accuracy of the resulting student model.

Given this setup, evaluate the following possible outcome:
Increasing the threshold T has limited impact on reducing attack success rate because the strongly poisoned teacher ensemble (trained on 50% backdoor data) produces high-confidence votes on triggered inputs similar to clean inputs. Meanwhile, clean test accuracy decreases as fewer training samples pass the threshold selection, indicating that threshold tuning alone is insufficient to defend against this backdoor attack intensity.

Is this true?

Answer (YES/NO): NO